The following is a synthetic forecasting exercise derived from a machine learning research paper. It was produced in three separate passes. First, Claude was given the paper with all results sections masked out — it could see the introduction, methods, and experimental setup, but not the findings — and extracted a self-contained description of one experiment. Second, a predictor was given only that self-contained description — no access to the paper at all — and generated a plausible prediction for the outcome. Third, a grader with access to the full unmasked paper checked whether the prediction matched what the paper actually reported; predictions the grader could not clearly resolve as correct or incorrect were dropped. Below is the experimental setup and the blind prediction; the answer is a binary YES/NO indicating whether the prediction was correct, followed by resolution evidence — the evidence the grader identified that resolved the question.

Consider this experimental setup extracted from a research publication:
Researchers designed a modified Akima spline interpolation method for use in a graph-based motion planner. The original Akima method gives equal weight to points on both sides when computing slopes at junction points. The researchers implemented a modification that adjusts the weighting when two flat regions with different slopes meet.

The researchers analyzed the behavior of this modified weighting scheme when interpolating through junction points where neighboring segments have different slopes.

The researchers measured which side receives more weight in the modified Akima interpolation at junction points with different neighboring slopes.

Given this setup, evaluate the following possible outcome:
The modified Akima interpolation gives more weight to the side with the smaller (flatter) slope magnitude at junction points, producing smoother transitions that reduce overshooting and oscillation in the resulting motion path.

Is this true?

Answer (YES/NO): YES